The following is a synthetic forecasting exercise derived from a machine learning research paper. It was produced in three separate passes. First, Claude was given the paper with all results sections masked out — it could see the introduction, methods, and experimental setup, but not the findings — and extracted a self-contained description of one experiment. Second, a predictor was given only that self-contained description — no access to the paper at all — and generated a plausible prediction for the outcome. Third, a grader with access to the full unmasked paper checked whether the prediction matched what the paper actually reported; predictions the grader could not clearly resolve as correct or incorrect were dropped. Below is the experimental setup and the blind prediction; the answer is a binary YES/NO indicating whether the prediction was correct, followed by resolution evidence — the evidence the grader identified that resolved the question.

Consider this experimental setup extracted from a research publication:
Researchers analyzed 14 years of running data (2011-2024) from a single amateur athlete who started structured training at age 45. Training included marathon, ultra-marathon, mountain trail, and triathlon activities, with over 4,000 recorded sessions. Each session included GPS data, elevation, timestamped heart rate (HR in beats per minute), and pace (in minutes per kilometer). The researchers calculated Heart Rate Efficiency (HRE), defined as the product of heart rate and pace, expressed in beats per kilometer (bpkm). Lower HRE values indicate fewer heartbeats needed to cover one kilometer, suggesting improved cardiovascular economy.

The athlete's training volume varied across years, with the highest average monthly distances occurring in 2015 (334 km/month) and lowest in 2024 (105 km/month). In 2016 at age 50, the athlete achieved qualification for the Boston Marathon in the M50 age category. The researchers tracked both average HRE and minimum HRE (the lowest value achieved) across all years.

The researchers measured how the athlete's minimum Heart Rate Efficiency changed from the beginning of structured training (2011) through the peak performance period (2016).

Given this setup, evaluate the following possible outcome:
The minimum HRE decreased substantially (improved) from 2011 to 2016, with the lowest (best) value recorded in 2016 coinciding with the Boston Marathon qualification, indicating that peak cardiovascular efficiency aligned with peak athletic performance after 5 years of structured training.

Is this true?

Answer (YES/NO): YES